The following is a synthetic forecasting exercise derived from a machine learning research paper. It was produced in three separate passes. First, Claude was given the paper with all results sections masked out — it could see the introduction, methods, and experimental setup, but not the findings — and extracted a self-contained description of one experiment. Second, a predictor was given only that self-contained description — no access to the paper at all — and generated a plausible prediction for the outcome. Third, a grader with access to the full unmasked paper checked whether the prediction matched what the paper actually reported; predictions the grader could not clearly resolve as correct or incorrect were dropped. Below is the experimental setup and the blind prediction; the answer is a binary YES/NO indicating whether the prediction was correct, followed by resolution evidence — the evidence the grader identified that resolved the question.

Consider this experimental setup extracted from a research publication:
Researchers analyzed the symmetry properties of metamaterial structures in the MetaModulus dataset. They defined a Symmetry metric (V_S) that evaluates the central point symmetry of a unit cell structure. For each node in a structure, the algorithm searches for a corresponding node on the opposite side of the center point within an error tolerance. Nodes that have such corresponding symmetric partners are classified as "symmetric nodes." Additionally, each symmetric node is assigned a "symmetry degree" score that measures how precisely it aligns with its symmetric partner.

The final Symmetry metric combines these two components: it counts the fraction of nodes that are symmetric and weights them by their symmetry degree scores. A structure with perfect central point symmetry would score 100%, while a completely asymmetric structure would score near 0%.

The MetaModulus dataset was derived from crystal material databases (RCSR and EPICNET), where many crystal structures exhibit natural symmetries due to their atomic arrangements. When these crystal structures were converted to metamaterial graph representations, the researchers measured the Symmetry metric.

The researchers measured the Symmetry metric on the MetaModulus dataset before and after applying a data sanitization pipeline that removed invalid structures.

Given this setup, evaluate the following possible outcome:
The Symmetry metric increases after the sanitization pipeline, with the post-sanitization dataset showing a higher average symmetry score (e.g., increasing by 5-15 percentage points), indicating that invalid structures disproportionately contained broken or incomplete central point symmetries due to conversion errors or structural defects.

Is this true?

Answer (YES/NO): NO